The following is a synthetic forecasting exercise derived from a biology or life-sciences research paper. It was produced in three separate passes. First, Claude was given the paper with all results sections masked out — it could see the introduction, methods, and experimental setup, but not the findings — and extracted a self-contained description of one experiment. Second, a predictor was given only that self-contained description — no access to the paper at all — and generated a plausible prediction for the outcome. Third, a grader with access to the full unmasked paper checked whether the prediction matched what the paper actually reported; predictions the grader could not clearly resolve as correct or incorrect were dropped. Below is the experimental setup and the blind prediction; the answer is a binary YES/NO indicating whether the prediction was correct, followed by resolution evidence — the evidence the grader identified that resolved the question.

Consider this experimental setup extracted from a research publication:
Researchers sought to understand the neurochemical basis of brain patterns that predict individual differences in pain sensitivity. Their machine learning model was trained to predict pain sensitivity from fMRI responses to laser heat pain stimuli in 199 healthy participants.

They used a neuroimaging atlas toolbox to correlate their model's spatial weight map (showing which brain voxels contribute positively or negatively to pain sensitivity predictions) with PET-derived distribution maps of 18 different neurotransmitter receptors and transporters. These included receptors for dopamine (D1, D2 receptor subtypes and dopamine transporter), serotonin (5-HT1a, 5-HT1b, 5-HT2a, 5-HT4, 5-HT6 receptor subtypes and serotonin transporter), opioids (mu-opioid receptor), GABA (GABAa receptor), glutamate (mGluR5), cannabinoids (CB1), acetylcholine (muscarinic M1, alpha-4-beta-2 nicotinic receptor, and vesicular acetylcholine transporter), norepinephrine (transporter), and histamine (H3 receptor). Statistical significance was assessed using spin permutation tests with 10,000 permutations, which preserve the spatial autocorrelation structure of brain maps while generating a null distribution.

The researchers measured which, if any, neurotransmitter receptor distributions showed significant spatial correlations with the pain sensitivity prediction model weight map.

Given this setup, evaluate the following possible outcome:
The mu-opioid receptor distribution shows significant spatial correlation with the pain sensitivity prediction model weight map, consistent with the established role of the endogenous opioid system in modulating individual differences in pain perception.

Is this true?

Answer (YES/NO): YES